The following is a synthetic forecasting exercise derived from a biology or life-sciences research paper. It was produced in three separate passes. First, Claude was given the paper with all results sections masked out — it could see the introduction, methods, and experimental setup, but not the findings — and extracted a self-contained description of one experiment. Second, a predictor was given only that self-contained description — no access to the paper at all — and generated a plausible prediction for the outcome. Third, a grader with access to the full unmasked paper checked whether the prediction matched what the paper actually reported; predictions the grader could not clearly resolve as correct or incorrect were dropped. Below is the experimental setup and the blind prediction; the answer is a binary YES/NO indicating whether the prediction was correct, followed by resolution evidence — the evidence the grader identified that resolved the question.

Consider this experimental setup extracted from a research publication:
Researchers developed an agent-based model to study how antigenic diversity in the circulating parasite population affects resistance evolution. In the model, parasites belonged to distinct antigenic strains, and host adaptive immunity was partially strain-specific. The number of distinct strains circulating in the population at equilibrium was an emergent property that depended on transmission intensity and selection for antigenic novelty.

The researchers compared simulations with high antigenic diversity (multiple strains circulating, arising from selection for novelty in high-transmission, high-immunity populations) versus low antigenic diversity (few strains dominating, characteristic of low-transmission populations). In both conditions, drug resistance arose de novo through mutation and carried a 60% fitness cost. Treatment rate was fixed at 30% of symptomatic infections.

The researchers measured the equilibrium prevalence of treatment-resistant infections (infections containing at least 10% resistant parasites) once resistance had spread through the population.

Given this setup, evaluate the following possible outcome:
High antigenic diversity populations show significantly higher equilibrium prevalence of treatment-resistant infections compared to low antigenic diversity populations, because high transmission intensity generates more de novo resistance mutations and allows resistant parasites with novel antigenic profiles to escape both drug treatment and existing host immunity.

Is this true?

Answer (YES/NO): NO